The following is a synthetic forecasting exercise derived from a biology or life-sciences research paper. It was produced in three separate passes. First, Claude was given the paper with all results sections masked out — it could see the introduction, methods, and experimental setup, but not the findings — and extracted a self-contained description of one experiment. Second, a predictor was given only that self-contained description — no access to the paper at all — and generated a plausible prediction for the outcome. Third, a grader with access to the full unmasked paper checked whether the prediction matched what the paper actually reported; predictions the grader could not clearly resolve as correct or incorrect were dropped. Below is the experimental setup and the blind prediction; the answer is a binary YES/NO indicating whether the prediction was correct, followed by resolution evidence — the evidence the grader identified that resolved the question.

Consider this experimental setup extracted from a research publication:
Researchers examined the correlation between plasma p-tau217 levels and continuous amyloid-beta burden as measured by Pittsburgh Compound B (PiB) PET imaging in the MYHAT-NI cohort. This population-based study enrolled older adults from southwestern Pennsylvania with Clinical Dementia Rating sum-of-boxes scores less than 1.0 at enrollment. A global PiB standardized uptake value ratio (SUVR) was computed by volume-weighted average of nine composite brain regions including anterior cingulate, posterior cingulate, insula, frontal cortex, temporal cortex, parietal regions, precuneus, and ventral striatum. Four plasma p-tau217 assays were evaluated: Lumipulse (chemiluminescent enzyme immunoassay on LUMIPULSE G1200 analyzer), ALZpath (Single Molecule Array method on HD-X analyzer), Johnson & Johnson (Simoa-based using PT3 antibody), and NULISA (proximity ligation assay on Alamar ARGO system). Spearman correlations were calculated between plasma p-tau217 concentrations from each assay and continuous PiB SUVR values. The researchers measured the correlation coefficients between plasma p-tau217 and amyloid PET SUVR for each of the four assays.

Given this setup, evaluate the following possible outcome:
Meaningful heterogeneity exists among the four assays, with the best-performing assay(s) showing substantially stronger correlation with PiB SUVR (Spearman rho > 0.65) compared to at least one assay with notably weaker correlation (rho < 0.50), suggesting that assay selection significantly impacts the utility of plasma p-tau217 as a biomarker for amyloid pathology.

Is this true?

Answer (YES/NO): NO